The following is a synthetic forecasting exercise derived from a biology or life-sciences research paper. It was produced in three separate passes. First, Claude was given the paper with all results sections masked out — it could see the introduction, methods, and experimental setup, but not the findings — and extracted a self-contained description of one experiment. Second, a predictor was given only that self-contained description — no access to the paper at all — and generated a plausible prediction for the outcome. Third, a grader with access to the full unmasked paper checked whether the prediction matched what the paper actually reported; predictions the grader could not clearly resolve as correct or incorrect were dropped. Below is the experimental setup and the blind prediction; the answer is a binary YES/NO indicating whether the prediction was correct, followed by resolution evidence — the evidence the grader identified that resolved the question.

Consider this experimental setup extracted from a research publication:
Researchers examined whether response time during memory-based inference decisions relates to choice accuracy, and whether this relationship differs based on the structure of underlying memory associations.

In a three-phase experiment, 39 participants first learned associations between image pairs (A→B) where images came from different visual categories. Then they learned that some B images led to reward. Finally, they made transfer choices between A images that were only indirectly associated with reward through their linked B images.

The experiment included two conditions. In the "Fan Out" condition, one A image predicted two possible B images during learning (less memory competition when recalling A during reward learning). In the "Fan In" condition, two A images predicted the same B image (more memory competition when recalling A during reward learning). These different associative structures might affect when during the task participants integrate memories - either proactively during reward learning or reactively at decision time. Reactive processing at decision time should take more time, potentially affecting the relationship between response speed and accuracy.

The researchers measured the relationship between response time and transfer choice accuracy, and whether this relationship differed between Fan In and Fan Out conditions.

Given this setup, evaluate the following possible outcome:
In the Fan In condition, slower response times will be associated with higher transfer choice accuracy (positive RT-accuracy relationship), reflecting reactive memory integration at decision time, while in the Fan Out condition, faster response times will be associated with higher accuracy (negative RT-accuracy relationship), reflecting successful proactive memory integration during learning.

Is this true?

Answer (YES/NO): NO